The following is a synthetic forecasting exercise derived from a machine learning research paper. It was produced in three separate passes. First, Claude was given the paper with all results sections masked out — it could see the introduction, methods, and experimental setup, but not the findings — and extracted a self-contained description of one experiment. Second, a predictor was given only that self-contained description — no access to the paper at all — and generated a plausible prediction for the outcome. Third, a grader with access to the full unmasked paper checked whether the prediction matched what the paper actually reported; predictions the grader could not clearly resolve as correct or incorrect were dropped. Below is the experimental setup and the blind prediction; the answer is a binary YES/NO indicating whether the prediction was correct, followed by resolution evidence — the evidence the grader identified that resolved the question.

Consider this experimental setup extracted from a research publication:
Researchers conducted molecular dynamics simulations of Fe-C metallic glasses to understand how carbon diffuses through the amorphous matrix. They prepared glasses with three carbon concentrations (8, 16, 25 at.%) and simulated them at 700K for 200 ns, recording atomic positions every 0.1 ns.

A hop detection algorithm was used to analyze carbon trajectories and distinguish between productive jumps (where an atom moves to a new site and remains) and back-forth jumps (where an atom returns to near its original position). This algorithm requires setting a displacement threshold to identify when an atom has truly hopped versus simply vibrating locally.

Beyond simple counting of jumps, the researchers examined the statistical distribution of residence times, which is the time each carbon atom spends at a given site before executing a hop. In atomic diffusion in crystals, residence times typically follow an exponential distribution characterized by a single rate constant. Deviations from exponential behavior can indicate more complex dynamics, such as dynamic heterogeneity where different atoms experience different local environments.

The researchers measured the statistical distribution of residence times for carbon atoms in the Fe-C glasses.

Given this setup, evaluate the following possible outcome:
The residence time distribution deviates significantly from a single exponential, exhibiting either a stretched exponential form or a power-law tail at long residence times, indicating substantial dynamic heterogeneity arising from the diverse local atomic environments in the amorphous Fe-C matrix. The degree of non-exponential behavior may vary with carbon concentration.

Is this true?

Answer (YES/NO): YES